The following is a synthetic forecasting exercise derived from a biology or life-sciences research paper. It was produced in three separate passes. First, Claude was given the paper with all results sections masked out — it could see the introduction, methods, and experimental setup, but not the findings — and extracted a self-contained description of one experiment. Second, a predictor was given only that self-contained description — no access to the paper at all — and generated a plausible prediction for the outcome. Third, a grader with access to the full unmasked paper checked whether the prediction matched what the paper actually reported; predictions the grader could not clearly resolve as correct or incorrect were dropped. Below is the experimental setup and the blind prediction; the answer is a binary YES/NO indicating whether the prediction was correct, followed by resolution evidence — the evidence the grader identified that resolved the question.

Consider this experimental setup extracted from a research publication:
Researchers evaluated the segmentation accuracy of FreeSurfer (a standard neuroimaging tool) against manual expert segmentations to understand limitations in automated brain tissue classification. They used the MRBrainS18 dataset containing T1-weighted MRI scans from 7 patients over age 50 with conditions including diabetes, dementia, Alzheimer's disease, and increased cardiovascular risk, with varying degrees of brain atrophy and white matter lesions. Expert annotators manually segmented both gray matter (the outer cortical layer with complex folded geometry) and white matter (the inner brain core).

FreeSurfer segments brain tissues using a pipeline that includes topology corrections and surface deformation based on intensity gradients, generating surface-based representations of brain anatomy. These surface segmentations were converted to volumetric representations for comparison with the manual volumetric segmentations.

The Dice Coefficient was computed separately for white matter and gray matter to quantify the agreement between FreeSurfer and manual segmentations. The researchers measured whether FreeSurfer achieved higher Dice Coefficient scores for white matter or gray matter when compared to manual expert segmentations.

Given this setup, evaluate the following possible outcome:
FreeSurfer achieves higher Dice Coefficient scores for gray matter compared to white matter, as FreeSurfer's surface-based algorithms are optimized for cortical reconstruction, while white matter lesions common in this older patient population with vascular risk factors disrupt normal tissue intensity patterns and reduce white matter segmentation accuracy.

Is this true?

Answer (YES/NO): NO